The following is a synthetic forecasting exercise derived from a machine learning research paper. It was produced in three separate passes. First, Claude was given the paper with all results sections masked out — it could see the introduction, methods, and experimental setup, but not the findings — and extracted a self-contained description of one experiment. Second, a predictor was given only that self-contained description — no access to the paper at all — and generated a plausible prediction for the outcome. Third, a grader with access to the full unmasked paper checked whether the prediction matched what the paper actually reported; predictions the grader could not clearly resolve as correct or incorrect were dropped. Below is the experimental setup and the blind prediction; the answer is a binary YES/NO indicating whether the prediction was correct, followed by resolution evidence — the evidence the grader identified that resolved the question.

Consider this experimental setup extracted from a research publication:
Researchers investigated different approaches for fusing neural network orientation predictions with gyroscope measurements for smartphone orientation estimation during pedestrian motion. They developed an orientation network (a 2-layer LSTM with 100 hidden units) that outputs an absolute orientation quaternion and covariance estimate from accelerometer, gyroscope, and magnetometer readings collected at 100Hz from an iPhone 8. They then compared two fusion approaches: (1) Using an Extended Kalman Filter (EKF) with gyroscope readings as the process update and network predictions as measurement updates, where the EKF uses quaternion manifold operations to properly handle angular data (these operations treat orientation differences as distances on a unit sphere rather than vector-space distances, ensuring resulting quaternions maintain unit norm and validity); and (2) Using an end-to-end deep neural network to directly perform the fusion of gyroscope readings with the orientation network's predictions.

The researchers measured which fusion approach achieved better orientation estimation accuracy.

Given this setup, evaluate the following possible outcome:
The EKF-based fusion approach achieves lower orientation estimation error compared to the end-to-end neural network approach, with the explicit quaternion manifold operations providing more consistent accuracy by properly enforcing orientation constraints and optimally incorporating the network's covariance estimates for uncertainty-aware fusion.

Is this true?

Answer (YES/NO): YES